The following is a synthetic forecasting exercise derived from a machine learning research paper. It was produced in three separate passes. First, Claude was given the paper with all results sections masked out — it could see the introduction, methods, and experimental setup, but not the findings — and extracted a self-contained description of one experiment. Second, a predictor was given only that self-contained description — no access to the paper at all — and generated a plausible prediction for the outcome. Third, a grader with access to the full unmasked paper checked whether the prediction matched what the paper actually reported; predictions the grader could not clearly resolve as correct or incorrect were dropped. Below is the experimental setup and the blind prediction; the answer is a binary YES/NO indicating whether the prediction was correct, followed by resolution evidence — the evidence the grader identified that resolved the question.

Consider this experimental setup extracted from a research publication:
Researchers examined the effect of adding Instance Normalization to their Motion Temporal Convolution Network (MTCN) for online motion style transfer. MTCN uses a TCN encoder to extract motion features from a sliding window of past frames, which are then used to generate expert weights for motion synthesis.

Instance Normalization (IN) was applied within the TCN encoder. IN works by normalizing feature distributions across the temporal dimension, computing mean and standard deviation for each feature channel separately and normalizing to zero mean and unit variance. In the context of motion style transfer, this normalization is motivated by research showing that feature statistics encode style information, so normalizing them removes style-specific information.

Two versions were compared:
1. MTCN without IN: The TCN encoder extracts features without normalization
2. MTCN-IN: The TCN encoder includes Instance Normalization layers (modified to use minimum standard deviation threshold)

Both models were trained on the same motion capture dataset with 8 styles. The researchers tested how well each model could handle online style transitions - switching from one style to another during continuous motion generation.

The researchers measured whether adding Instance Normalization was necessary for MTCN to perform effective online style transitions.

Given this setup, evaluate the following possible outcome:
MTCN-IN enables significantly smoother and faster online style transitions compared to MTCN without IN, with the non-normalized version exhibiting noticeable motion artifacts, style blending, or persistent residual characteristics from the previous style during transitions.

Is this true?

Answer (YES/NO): NO